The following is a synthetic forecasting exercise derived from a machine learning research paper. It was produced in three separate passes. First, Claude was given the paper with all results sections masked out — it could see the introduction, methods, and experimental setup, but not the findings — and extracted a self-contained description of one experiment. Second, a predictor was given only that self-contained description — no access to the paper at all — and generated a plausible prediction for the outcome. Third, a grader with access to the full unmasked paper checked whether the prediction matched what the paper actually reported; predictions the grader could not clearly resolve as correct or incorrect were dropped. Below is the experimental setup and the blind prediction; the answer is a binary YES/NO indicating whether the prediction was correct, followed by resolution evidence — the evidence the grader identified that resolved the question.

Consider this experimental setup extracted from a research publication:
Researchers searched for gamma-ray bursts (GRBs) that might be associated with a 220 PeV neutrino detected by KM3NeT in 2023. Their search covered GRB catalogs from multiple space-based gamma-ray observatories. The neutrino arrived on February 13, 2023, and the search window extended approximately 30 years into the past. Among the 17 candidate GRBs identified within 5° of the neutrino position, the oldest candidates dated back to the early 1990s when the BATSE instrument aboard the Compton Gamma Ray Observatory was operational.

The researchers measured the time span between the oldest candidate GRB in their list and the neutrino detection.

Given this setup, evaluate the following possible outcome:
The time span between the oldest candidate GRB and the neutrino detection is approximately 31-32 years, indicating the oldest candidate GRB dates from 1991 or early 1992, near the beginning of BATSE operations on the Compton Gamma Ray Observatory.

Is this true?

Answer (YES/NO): NO